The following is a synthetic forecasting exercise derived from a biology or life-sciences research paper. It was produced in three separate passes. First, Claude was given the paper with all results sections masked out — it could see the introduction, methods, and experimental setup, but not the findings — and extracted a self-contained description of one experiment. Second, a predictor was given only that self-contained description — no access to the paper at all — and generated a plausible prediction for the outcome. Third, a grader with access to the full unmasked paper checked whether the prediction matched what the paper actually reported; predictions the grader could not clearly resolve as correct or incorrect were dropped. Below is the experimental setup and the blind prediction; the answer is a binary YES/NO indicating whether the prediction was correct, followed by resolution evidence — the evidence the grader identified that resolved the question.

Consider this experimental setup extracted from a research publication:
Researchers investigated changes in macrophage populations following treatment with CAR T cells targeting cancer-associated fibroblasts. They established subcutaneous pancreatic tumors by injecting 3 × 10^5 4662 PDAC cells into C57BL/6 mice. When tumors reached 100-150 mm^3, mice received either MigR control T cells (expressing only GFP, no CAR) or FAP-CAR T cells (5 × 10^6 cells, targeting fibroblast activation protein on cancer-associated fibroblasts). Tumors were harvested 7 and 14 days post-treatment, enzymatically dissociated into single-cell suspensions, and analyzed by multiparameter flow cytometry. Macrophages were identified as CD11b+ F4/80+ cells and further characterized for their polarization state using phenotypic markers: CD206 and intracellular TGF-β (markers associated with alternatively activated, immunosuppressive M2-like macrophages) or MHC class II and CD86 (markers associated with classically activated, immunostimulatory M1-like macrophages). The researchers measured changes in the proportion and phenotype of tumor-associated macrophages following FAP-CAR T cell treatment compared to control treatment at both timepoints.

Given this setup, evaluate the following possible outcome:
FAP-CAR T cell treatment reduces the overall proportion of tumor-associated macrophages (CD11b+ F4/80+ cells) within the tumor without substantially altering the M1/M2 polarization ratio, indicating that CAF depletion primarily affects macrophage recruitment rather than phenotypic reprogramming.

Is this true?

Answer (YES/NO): NO